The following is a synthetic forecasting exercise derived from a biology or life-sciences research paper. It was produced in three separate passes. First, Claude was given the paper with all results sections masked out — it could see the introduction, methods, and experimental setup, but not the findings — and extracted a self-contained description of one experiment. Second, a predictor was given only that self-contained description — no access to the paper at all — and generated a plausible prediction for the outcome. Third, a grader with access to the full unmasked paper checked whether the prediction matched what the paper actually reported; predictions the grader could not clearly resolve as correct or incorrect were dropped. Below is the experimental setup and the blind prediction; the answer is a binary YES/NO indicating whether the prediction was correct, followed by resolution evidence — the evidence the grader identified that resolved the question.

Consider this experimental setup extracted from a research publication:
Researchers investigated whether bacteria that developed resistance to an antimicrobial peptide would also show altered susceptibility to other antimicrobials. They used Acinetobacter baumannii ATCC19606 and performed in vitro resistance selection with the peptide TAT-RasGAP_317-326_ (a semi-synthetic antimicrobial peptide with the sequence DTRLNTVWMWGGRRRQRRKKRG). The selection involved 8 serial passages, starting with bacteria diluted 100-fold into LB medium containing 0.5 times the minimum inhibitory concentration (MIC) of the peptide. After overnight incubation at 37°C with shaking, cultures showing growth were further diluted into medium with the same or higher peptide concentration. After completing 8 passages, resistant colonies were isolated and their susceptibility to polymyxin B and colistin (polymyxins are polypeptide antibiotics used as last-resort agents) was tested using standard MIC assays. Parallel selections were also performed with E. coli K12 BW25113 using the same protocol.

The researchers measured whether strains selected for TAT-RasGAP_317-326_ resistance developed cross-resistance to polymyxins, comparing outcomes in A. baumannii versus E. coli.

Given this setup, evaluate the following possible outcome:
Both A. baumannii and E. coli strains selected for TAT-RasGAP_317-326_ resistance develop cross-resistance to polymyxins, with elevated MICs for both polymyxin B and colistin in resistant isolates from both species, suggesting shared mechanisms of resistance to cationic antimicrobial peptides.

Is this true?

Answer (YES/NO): NO